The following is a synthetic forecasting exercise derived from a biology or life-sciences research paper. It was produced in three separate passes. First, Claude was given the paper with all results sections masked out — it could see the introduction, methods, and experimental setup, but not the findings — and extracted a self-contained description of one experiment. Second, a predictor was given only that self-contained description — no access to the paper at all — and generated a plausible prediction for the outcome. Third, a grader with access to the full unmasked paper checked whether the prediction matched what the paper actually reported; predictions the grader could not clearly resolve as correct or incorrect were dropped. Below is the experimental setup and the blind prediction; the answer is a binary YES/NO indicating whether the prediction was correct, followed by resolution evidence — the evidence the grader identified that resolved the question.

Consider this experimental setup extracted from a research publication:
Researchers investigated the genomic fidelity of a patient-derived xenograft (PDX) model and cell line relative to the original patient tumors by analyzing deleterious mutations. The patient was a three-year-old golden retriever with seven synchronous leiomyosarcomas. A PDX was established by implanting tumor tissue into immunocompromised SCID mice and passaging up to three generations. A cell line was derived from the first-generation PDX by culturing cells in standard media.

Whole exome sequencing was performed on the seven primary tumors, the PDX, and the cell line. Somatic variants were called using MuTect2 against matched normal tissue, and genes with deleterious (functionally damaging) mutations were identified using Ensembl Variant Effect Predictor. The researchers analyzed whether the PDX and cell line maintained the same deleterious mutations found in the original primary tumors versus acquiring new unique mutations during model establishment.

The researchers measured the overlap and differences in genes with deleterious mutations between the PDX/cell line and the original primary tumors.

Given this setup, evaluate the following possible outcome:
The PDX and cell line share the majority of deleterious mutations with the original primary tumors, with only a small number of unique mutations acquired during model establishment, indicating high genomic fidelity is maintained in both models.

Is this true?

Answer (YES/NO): NO